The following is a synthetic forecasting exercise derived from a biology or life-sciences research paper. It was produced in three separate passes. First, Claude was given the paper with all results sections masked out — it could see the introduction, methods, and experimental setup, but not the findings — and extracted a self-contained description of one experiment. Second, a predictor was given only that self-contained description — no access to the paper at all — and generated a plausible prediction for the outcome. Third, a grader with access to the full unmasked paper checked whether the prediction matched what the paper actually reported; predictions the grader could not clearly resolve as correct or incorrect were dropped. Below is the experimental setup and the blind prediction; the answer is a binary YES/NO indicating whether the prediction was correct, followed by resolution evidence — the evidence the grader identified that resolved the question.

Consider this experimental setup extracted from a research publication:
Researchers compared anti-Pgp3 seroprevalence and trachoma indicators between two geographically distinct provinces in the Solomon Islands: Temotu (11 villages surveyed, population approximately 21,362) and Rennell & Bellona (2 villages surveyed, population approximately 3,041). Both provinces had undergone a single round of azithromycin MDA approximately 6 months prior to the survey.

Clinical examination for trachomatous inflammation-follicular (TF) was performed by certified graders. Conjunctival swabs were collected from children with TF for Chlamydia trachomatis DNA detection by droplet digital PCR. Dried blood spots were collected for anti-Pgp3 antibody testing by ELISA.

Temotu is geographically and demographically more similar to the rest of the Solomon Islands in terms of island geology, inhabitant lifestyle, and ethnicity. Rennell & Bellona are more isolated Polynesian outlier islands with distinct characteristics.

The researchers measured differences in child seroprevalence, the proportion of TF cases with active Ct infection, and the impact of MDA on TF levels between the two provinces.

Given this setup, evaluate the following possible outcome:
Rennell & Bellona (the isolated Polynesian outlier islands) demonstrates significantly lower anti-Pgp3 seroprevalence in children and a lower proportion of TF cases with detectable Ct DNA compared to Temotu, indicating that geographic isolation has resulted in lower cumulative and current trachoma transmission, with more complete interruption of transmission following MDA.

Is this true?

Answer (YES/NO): NO